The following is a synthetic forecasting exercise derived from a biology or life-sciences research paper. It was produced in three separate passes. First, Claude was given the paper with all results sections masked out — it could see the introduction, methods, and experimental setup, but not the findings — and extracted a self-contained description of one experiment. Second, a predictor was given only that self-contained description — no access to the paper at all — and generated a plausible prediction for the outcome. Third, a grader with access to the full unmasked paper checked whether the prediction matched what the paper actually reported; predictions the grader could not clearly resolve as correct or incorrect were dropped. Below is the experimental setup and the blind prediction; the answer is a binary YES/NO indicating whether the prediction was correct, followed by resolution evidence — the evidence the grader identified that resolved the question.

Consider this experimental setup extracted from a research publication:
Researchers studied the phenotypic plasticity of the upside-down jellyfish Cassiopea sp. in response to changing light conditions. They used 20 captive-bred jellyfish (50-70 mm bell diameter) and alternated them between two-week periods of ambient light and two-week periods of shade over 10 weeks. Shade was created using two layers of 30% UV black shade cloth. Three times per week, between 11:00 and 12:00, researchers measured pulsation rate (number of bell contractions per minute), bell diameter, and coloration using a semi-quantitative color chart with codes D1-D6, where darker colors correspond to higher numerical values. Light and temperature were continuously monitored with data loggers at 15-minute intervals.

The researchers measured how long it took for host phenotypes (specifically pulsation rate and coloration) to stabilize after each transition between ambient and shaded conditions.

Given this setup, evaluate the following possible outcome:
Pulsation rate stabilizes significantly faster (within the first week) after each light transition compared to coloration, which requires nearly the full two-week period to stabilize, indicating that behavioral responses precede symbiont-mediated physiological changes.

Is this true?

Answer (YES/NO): NO